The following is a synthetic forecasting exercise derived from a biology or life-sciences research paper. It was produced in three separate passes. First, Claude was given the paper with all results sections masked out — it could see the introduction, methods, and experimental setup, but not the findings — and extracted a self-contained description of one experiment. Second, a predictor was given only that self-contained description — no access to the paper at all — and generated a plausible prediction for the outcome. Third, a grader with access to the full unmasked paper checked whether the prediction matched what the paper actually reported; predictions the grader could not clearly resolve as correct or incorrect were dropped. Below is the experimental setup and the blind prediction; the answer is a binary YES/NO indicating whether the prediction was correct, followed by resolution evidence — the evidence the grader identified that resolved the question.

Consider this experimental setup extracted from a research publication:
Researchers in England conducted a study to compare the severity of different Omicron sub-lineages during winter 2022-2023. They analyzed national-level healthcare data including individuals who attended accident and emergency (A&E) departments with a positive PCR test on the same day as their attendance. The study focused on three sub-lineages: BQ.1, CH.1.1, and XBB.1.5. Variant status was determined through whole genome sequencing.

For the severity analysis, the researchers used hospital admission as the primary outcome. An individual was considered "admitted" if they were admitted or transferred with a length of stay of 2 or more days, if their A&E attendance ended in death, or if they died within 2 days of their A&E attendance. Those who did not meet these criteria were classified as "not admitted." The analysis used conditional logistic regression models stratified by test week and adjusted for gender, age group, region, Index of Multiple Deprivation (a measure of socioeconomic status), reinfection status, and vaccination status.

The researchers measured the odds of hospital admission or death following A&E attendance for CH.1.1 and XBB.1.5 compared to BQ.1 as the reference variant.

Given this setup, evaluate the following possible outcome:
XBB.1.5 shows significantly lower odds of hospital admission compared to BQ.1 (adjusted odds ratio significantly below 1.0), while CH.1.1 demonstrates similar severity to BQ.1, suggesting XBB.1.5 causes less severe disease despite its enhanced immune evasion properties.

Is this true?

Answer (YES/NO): NO